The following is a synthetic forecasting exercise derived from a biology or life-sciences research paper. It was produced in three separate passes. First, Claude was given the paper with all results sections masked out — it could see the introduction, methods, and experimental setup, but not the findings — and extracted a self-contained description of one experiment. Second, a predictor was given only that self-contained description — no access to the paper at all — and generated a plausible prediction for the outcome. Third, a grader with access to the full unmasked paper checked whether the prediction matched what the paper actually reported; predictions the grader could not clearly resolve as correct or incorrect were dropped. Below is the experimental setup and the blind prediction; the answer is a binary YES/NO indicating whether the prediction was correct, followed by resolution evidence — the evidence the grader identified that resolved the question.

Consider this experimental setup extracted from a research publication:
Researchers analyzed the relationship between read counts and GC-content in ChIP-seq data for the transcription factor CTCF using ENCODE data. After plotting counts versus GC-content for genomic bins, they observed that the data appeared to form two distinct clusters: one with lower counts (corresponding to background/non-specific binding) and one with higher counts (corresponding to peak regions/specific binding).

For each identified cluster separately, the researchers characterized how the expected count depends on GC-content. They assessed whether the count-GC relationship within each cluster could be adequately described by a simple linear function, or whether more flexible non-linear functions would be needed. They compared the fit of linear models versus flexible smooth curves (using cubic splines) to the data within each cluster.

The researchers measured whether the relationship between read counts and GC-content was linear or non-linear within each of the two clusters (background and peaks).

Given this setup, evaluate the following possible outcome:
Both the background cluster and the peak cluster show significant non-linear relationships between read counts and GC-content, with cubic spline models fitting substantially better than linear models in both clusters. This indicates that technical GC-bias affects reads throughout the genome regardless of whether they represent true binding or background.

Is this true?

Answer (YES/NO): YES